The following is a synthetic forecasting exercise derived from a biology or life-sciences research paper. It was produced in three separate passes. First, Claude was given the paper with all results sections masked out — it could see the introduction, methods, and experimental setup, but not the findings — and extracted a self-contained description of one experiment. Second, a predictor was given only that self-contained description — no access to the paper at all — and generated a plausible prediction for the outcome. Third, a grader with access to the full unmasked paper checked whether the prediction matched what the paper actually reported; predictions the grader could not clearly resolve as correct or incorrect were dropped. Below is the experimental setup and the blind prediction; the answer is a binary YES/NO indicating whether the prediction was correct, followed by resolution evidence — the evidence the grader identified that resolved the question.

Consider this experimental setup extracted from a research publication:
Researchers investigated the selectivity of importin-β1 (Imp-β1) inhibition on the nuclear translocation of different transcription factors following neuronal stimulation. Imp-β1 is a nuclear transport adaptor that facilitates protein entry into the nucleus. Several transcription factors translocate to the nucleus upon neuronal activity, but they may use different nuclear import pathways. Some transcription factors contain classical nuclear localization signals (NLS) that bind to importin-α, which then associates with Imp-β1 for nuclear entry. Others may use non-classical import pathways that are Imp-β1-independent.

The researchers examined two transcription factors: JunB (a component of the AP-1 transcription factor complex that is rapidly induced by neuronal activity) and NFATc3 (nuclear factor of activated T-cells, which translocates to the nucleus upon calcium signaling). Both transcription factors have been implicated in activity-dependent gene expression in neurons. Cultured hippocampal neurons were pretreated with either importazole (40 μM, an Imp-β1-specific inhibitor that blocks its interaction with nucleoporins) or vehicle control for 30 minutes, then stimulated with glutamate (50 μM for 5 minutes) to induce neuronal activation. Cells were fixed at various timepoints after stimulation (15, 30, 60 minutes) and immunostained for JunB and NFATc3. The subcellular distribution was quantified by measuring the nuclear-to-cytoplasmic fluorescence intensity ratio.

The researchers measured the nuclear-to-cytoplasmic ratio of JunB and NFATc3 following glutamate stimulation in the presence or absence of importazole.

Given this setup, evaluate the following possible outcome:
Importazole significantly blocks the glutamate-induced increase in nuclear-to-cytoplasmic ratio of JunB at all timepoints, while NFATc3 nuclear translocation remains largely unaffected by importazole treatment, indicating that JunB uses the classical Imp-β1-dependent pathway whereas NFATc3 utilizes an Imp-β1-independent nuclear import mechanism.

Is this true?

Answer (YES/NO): NO